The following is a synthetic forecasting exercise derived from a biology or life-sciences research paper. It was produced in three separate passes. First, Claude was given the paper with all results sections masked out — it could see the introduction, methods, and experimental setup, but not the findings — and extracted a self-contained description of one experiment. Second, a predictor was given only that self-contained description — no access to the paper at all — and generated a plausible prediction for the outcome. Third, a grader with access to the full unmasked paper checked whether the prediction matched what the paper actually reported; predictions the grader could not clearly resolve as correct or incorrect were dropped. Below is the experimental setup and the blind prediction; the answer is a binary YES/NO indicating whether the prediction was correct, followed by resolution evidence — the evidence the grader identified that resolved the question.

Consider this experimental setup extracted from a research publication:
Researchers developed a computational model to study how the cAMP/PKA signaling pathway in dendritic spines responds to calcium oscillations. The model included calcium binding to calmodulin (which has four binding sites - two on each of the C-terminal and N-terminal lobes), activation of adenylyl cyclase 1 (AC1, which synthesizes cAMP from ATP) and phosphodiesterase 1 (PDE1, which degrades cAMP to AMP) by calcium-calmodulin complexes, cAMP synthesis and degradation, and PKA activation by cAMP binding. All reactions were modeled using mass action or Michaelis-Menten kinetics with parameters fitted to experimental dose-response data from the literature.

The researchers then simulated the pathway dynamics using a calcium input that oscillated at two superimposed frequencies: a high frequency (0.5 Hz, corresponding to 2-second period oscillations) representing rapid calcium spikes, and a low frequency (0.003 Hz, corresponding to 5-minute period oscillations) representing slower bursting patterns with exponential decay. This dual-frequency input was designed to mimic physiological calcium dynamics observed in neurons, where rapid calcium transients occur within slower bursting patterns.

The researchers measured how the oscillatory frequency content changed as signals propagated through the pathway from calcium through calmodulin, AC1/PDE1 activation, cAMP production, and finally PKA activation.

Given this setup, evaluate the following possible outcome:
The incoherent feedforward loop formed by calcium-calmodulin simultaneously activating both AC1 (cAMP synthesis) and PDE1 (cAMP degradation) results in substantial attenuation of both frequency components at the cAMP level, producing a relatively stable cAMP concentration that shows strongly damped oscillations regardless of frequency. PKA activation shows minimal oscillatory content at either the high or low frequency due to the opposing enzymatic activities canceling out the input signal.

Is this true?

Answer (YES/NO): NO